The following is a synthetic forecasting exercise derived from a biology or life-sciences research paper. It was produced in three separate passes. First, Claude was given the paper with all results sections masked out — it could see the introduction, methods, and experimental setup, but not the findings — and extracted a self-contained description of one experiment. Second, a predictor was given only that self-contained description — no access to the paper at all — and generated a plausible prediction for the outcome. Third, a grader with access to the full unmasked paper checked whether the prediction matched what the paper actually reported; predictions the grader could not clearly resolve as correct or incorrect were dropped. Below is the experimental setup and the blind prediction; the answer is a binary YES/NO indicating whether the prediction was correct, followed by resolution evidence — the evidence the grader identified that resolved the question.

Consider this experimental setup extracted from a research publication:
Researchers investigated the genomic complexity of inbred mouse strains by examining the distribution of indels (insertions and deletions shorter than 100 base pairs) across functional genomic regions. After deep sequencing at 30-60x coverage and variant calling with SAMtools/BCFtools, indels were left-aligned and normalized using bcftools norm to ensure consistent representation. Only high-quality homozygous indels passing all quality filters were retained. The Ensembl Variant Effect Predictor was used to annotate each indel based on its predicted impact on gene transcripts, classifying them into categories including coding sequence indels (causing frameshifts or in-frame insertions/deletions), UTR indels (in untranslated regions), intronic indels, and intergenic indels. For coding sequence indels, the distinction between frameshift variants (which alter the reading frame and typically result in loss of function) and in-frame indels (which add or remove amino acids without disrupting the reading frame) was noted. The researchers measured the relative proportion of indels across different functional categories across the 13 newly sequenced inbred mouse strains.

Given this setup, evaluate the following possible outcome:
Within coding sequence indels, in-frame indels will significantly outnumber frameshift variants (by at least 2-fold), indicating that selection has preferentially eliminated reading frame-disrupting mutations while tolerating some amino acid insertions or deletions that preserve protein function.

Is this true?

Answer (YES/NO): YES